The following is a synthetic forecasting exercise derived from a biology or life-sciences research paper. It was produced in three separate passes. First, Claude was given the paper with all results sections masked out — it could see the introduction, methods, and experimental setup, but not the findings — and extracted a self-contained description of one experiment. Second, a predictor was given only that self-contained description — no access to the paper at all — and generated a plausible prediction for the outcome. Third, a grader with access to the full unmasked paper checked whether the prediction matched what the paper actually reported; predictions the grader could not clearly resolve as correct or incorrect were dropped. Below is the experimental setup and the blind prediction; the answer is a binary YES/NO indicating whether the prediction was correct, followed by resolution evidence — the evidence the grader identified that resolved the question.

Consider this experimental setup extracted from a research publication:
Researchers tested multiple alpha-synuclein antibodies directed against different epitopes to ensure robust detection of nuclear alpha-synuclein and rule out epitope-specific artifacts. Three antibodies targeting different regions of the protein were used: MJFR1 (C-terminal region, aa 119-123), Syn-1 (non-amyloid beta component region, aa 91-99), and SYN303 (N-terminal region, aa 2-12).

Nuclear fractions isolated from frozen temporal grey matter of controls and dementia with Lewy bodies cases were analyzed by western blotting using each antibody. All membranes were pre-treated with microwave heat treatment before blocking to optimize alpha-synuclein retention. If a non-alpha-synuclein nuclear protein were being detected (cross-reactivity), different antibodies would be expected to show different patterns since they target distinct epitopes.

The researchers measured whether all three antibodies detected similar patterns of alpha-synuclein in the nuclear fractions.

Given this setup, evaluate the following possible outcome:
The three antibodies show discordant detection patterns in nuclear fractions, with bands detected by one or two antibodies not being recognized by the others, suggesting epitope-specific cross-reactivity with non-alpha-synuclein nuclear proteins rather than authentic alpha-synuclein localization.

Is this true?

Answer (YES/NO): NO